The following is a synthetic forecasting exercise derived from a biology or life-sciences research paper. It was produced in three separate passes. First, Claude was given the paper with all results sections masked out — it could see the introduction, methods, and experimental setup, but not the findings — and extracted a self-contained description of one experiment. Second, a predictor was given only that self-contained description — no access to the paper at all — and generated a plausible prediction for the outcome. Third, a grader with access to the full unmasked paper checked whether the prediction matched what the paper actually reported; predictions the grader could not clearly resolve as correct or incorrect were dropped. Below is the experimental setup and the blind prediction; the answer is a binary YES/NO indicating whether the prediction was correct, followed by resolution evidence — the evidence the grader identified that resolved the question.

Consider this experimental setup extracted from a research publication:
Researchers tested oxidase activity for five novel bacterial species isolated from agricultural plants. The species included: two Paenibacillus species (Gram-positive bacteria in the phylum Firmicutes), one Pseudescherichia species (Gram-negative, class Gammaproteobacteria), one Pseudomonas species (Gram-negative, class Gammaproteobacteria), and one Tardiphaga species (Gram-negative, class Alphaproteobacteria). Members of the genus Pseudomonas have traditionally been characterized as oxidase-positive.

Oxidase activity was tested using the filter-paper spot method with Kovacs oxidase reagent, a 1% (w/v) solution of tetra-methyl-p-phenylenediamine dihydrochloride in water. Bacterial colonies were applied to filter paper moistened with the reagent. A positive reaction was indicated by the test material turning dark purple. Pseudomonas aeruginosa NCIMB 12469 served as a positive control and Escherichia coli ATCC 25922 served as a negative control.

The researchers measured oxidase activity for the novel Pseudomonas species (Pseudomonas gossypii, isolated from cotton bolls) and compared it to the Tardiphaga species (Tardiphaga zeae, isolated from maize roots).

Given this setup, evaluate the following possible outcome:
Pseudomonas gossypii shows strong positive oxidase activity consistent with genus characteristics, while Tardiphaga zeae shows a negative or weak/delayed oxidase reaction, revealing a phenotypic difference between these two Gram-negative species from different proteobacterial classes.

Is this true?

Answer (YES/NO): NO